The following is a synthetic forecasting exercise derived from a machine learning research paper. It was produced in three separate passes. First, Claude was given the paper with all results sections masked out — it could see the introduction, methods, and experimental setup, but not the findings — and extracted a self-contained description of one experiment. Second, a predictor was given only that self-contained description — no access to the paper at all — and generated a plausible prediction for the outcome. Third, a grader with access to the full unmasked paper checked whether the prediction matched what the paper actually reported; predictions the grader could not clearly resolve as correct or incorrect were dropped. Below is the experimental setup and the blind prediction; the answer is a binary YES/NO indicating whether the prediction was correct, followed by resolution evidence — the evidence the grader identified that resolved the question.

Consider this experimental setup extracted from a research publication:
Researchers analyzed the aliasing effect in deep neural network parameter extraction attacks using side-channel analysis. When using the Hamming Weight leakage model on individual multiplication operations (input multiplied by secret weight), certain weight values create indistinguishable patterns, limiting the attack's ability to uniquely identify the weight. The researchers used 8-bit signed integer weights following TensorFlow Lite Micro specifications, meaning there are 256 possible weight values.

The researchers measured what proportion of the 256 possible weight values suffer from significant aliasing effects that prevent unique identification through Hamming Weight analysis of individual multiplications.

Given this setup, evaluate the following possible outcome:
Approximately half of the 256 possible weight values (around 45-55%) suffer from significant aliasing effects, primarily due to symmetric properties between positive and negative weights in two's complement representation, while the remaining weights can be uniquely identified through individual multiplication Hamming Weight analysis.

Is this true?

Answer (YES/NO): NO